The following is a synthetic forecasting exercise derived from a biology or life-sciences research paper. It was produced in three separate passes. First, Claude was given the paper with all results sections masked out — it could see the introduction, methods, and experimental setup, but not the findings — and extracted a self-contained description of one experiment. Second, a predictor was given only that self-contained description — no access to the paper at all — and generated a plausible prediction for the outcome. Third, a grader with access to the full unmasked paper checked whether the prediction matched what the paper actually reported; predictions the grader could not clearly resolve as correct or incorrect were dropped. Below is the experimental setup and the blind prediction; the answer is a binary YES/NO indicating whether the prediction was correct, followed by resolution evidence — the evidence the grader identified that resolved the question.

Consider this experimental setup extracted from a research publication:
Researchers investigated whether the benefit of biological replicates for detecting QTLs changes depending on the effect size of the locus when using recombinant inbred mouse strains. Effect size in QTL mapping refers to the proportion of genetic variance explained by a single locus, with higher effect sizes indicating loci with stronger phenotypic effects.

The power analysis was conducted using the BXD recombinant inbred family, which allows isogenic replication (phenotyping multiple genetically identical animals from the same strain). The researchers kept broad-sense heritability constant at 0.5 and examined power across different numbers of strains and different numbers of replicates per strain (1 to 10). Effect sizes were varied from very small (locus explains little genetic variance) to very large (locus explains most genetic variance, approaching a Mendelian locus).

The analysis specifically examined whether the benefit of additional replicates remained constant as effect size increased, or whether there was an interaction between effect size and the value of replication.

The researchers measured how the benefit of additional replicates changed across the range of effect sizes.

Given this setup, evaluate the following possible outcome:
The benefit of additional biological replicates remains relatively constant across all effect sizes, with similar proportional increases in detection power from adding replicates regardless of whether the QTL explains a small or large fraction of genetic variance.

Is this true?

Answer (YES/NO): NO